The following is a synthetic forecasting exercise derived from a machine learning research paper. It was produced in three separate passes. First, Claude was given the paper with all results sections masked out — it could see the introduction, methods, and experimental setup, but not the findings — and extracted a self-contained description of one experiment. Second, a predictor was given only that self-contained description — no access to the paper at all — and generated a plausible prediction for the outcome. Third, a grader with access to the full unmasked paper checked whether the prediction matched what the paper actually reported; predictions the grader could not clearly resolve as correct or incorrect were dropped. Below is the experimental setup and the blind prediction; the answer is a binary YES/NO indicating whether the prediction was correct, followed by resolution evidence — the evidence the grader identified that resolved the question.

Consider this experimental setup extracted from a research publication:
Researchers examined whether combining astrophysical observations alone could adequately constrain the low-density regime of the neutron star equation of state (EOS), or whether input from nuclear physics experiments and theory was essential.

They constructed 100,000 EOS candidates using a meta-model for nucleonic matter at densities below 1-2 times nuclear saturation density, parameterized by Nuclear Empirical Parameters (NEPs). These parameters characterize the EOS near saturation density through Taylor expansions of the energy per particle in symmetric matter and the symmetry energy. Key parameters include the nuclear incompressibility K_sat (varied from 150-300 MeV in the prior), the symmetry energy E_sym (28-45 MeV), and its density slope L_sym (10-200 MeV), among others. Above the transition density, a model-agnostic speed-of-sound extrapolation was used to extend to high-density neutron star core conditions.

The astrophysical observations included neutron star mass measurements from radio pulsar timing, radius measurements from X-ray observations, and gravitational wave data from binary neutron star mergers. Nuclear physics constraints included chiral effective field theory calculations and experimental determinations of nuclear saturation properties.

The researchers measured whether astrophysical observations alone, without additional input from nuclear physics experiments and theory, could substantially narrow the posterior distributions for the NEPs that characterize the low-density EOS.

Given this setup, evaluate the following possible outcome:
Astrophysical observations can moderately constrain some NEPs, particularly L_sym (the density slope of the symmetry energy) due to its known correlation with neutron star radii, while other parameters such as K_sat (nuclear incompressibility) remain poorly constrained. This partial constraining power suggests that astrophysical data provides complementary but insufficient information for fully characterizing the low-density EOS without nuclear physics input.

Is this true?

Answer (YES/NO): NO